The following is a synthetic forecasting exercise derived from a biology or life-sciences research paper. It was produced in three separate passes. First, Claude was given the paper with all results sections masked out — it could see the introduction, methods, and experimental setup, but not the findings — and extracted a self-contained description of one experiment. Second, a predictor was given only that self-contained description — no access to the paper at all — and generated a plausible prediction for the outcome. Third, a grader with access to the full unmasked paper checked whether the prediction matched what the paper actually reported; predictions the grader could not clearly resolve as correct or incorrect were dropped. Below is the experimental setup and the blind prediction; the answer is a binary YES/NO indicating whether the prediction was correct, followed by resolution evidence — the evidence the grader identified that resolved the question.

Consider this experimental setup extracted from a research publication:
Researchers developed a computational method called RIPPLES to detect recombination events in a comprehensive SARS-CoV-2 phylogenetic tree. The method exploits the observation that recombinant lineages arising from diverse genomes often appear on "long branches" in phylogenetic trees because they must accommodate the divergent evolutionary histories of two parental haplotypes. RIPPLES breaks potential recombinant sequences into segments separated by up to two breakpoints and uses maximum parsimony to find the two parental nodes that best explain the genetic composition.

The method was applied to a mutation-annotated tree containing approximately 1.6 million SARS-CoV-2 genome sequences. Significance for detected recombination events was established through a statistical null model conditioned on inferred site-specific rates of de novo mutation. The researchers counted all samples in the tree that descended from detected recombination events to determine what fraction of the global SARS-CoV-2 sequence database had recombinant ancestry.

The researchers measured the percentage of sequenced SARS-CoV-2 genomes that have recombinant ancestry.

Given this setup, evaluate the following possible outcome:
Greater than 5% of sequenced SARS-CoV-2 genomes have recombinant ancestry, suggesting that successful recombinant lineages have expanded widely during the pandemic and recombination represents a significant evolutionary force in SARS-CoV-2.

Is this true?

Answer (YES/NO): NO